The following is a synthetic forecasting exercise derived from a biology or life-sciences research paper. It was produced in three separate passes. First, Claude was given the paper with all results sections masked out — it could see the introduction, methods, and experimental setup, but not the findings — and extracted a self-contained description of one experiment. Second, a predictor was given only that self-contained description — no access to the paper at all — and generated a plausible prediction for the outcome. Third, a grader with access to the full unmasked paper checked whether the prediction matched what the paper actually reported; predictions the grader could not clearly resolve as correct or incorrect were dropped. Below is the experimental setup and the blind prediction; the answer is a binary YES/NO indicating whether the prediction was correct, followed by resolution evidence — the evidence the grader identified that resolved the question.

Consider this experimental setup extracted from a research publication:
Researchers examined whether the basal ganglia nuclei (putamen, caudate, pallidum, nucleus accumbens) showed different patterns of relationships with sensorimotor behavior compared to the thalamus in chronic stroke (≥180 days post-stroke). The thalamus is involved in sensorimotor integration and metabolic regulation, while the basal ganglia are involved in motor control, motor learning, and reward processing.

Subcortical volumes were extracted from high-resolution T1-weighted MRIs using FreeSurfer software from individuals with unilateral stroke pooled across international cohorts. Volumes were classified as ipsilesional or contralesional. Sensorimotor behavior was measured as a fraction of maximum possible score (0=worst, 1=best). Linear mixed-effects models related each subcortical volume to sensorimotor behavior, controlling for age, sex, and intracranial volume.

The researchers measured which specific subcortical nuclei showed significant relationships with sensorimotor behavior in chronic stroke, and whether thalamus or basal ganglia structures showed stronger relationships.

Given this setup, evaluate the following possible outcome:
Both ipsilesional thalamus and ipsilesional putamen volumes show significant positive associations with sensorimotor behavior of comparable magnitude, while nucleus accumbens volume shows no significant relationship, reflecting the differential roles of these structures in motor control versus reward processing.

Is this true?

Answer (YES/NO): NO